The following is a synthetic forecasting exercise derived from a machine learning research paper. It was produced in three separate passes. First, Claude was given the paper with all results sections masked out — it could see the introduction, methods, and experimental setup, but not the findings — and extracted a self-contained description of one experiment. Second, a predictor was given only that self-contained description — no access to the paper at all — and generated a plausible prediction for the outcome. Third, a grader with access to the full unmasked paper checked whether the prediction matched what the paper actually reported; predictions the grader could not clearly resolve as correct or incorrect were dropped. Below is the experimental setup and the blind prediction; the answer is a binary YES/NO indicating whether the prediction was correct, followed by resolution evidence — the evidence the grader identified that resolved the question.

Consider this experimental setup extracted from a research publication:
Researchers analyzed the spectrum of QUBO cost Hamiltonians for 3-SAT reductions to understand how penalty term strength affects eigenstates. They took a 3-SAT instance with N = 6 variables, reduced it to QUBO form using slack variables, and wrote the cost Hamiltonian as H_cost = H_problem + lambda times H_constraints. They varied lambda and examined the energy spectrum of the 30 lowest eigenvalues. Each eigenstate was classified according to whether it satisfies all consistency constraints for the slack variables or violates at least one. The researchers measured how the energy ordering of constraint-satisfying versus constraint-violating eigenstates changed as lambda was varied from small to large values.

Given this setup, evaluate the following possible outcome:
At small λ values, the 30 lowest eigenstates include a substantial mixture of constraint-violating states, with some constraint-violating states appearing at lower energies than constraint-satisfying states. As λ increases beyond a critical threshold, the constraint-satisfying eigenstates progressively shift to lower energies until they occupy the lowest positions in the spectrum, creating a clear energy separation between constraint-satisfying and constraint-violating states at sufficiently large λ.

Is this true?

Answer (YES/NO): YES